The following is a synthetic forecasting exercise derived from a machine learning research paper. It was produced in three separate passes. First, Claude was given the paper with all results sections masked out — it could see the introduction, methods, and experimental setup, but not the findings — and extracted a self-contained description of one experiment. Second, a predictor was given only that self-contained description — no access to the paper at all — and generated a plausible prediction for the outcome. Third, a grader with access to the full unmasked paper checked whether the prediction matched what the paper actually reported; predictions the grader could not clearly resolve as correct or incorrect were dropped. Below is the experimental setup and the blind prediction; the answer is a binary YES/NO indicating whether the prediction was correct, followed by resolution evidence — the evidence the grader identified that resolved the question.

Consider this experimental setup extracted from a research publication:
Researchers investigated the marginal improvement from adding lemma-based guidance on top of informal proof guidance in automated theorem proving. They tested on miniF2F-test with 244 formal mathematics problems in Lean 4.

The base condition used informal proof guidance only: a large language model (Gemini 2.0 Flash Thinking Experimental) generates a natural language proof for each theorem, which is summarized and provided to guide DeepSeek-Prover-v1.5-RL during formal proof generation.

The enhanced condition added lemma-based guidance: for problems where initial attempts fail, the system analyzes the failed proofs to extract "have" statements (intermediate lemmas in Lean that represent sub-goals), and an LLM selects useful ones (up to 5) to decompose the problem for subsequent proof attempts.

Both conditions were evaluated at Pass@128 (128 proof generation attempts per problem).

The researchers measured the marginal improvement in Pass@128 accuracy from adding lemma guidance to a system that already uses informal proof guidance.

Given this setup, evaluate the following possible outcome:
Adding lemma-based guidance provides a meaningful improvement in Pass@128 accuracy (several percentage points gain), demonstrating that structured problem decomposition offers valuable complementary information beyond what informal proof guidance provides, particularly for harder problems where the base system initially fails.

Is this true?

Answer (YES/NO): NO